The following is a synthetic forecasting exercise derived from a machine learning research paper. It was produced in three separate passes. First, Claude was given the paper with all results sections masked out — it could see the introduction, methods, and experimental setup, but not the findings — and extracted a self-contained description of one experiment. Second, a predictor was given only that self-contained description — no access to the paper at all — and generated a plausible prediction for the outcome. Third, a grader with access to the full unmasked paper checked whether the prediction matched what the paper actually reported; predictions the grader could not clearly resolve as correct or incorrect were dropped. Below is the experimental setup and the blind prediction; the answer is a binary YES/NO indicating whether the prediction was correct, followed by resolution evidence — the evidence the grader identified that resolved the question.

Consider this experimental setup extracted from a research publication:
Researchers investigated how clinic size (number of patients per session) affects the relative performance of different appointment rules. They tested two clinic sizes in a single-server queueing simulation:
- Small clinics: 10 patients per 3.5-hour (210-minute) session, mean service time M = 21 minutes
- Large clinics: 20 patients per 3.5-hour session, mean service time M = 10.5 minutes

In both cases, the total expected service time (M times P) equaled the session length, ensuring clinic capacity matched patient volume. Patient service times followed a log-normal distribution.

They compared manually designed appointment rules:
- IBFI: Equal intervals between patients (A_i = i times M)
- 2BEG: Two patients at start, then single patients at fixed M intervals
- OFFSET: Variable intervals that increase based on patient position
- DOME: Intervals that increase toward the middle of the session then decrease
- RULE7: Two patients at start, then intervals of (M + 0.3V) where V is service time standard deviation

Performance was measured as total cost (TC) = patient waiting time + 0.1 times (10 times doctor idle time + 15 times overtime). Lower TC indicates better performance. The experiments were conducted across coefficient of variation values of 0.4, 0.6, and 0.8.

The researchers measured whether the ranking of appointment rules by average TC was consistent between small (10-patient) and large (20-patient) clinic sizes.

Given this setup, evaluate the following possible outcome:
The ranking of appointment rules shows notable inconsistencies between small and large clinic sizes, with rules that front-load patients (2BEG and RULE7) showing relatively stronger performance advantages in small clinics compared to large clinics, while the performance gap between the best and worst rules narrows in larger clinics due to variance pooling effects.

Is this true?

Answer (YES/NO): NO